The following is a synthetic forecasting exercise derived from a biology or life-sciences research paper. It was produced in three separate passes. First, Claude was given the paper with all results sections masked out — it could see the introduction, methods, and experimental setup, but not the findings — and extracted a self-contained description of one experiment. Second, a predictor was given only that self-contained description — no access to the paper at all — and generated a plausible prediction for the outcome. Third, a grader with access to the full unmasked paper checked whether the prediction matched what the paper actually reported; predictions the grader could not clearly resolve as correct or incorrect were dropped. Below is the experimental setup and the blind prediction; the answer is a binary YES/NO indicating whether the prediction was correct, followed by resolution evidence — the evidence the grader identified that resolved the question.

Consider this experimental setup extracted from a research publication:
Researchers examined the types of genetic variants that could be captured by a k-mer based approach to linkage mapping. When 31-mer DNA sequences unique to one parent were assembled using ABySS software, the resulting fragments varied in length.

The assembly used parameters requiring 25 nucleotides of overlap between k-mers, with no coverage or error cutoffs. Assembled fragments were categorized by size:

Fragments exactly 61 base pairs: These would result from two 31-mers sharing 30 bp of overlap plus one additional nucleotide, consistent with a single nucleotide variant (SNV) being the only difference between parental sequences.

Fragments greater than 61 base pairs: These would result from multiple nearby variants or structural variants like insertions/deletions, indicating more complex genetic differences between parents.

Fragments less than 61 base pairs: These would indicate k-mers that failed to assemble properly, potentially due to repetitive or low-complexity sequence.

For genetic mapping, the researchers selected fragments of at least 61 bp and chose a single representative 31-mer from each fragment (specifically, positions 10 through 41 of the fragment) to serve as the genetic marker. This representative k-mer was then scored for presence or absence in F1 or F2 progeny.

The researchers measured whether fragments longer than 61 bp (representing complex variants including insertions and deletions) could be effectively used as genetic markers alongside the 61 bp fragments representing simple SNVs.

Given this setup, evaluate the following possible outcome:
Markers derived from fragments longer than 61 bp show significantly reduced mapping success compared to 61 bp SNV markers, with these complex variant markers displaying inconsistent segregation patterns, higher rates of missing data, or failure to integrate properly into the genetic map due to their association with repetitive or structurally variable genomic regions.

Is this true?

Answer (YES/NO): NO